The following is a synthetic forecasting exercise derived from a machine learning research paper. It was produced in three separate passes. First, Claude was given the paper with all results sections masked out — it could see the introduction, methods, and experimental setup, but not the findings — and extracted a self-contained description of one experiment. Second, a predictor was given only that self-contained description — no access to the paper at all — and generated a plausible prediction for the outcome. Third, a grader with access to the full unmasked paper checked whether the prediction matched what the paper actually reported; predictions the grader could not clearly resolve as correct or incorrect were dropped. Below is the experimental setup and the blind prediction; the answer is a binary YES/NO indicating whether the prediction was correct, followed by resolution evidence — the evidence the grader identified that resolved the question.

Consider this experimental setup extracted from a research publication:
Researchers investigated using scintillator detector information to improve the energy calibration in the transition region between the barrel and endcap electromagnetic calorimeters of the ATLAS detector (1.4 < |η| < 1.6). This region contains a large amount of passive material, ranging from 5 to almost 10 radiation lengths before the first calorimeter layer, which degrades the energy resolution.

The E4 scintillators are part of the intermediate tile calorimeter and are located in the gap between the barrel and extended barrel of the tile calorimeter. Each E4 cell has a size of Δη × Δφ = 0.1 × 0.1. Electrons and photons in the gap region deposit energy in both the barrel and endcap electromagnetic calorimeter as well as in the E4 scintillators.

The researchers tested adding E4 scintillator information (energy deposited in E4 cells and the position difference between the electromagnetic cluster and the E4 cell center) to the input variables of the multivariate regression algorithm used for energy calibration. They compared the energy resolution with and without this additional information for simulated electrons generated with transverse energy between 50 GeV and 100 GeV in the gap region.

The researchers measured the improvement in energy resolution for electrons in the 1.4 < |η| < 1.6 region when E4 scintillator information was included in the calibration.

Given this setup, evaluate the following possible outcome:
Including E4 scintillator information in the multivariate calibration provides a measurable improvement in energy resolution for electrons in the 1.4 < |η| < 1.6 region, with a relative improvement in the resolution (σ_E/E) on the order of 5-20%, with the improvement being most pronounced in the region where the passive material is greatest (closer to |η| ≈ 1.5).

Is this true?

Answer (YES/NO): YES